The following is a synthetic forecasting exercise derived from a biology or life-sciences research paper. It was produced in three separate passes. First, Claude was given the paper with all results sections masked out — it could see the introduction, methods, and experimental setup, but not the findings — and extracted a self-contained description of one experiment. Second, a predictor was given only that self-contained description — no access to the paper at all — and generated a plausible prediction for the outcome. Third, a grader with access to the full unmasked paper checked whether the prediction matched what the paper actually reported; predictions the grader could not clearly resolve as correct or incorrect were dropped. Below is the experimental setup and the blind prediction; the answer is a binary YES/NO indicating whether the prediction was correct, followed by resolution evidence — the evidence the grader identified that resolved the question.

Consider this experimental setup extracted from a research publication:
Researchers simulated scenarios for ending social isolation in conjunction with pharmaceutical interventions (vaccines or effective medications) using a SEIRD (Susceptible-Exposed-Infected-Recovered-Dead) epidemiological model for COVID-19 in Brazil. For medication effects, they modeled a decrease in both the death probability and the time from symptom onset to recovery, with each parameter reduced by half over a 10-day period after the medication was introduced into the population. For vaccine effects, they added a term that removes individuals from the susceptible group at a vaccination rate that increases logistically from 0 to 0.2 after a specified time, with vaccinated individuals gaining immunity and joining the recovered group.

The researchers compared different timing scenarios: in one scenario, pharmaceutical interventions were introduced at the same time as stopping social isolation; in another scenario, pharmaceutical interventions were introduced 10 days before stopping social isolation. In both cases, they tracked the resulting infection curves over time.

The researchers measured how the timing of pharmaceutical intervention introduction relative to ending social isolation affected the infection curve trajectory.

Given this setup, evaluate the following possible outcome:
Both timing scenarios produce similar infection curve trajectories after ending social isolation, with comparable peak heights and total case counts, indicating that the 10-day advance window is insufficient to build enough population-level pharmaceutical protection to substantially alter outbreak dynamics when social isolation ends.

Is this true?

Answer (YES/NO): NO